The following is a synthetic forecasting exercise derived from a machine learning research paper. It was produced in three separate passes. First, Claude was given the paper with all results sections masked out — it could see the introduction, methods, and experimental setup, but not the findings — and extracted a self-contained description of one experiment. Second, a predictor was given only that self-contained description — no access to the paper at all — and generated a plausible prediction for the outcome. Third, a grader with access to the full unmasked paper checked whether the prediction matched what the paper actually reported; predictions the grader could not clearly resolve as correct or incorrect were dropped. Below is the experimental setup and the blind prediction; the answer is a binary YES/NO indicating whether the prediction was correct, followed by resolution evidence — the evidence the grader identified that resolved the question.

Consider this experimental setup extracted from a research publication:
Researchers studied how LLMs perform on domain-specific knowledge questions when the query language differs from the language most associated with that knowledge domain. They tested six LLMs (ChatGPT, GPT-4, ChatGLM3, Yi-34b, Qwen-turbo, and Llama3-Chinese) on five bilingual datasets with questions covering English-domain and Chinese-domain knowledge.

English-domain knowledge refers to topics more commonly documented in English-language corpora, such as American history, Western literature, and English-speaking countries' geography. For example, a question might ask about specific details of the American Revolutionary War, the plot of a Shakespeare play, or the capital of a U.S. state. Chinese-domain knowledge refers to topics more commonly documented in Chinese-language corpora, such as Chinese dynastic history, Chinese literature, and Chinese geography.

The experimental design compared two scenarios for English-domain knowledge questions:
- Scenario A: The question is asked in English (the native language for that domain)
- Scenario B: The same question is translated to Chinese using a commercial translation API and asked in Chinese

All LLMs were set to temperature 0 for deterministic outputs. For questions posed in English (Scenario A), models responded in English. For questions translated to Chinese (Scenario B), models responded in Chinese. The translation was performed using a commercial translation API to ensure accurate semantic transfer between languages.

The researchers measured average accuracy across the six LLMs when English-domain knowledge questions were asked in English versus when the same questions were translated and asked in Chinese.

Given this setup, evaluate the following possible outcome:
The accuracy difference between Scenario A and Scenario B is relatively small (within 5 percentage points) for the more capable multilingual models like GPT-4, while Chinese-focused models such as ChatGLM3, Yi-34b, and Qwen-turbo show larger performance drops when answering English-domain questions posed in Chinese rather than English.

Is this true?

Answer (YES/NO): NO